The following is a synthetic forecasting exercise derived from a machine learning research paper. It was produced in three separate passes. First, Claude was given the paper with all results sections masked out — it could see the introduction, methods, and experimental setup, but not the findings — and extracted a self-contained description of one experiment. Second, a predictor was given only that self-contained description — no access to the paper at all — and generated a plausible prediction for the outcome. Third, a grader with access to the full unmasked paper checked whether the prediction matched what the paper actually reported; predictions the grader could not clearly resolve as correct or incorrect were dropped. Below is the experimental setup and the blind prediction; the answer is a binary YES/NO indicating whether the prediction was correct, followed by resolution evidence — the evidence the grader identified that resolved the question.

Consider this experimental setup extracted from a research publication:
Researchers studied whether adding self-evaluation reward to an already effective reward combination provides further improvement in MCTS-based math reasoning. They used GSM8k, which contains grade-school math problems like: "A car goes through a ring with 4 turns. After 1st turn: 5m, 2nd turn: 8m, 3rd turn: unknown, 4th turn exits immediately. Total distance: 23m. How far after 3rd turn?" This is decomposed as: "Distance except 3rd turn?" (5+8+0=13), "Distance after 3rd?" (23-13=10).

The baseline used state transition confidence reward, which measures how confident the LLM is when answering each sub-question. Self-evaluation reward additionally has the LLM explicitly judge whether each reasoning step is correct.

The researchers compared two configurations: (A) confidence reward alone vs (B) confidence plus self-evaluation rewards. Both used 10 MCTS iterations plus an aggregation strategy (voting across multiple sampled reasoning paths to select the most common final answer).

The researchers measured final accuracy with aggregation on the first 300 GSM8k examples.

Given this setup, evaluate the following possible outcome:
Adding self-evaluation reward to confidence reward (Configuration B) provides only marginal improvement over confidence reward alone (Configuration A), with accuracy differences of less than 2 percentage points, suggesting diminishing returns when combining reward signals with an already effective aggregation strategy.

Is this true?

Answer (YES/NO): YES